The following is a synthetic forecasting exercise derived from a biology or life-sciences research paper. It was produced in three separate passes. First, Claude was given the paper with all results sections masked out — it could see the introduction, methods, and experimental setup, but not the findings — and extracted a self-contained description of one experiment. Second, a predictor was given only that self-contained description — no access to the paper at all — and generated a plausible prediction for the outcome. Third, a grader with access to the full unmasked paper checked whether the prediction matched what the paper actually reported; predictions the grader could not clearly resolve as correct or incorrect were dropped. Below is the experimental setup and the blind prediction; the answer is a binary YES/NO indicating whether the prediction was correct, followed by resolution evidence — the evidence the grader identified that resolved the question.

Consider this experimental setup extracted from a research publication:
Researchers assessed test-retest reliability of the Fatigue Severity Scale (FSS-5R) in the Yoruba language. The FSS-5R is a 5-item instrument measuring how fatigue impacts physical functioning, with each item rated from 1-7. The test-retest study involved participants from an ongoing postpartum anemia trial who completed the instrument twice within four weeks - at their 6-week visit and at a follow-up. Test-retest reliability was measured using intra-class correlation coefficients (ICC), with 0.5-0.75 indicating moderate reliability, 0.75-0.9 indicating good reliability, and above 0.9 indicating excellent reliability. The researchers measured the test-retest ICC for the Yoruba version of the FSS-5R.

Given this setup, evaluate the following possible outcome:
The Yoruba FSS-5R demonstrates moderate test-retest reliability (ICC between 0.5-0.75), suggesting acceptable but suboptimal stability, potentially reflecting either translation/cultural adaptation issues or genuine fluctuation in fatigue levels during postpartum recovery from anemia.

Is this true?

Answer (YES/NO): NO